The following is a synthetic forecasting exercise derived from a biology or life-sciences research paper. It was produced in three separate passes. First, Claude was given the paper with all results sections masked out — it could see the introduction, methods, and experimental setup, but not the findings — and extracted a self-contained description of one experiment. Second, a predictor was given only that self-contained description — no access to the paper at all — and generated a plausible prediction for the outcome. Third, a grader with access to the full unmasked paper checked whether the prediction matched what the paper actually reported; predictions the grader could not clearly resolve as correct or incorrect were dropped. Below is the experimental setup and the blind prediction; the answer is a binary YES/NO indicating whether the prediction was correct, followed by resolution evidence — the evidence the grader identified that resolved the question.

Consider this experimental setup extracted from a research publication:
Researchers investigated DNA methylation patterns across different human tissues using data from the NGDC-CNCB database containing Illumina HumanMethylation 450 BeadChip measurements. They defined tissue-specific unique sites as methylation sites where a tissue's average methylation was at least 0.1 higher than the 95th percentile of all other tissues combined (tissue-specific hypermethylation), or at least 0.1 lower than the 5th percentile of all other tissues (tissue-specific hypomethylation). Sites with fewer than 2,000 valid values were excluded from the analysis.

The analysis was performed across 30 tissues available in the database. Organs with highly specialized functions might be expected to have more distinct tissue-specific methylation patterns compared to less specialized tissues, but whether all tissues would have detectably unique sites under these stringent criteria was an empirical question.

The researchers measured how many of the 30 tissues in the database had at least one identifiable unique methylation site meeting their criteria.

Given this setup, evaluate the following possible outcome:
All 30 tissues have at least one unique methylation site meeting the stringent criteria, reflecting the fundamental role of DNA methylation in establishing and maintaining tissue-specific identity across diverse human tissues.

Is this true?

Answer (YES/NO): NO